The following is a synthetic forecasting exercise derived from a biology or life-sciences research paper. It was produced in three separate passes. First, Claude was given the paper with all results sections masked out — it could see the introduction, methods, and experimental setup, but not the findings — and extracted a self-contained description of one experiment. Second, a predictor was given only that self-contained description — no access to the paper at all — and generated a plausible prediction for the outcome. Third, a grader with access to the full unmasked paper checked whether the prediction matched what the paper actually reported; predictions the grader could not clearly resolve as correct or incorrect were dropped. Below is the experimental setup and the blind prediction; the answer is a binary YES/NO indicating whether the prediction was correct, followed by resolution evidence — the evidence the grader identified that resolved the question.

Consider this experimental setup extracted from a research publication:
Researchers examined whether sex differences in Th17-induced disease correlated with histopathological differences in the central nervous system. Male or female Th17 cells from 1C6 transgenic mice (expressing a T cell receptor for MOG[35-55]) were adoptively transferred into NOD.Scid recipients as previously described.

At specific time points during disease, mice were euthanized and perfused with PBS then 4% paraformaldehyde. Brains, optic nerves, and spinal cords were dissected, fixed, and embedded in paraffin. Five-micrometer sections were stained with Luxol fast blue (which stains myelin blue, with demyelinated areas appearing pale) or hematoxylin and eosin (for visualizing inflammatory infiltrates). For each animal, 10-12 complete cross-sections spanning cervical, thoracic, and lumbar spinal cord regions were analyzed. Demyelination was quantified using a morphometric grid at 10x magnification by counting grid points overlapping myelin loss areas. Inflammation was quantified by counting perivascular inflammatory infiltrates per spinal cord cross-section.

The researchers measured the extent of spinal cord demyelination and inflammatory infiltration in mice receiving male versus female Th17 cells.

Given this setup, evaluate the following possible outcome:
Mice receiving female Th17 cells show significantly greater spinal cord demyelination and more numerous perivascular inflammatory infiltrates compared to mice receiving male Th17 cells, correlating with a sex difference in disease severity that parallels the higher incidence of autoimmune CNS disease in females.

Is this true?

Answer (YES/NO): NO